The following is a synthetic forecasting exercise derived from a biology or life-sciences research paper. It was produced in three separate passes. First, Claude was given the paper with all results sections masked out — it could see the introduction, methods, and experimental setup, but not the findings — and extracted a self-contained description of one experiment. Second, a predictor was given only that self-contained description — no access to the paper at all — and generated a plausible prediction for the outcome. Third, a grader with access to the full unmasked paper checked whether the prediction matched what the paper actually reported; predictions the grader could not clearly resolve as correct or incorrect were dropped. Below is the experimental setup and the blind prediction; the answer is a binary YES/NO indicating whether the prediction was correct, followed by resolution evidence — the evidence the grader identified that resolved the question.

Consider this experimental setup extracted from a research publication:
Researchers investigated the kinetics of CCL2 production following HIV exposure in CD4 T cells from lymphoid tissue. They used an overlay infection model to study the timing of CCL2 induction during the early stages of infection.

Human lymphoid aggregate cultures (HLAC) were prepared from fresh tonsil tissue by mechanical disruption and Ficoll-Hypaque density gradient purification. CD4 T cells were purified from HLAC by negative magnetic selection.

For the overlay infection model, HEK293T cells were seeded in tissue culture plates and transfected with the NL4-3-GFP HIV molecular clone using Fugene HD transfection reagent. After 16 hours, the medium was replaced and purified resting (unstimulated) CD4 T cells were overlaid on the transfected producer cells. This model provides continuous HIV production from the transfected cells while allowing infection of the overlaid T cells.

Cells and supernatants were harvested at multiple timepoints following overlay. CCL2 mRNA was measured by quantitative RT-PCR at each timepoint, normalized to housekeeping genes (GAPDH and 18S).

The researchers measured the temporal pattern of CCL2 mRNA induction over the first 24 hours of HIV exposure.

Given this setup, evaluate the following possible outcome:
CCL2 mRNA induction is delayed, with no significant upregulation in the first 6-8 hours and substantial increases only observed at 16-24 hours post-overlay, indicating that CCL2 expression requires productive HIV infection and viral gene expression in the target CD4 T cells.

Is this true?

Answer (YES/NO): NO